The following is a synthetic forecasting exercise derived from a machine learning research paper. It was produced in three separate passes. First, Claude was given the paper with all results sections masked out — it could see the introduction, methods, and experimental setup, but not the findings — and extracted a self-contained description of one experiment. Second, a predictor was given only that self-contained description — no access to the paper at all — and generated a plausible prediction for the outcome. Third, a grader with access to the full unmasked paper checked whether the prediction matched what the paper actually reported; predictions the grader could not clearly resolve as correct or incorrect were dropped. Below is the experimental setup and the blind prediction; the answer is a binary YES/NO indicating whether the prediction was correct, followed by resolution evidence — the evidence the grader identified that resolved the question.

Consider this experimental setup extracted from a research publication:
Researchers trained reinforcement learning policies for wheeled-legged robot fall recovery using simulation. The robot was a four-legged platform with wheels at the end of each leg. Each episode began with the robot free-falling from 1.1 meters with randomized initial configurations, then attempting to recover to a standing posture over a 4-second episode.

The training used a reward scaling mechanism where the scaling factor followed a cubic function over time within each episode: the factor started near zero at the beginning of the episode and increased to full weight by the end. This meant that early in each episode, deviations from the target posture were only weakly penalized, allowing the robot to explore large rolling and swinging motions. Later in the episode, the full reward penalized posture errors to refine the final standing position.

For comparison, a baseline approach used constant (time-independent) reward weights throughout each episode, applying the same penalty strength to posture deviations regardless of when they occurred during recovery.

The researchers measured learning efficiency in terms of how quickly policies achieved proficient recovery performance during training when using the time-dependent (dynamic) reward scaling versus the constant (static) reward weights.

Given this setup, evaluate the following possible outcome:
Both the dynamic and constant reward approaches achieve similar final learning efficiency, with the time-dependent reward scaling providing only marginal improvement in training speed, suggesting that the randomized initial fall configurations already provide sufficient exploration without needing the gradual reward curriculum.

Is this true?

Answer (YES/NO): NO